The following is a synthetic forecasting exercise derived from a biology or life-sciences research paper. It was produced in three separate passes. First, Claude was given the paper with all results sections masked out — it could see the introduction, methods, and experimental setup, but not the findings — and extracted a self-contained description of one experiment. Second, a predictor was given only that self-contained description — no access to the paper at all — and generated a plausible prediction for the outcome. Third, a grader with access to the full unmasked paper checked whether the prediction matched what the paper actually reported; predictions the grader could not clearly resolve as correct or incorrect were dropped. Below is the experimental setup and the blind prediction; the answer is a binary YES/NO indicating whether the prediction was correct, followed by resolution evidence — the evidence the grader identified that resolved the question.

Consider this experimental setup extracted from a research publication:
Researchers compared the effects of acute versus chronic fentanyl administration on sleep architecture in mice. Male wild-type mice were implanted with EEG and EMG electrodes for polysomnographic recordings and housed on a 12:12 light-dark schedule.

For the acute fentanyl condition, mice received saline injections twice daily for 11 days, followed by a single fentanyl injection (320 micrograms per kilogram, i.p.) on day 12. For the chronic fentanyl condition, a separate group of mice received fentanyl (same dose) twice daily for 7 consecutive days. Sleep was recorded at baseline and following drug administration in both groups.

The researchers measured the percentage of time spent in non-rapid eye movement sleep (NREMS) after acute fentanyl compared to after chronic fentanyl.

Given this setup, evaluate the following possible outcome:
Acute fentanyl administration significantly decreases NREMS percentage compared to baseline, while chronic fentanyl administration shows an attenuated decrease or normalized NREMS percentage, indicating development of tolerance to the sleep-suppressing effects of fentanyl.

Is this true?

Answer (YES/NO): YES